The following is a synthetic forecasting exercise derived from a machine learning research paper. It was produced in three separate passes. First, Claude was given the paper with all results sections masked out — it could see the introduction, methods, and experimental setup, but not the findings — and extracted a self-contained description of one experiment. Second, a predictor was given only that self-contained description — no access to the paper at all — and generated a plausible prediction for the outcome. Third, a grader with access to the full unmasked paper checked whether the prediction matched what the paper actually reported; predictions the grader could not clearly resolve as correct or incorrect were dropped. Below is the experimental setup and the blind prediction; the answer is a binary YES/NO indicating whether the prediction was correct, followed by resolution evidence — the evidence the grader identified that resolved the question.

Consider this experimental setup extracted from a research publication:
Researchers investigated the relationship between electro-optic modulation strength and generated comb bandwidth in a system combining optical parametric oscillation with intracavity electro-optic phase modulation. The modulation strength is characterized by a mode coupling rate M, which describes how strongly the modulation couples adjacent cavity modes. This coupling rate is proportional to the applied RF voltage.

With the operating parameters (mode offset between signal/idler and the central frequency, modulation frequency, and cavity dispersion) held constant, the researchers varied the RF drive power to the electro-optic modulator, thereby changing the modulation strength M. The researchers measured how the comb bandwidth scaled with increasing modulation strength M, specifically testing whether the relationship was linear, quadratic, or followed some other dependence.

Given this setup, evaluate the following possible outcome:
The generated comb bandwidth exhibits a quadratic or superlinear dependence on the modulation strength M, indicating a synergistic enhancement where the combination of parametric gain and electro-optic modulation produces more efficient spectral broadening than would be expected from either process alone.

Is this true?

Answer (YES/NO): NO